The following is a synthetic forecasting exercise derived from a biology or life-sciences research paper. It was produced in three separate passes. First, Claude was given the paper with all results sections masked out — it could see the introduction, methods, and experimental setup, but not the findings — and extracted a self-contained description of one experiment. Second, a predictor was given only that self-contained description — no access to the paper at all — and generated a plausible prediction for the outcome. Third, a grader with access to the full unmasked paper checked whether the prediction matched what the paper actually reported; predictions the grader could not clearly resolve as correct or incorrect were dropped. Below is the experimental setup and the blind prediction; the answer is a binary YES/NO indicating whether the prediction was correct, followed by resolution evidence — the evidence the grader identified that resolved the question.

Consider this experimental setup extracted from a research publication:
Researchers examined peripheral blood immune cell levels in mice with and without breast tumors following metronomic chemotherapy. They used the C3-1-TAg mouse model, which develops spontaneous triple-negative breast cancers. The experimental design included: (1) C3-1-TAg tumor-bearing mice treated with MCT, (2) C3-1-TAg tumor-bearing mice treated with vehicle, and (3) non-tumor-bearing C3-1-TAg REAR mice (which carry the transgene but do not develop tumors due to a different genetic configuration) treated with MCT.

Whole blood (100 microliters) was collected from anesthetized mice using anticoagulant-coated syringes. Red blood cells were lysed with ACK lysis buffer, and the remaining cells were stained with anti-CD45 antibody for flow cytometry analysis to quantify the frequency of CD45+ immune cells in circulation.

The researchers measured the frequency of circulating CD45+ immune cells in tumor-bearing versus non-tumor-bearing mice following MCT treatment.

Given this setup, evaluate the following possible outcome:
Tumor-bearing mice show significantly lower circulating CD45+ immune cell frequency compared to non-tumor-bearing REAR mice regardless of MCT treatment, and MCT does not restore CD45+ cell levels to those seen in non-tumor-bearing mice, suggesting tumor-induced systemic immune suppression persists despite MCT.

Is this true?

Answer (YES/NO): YES